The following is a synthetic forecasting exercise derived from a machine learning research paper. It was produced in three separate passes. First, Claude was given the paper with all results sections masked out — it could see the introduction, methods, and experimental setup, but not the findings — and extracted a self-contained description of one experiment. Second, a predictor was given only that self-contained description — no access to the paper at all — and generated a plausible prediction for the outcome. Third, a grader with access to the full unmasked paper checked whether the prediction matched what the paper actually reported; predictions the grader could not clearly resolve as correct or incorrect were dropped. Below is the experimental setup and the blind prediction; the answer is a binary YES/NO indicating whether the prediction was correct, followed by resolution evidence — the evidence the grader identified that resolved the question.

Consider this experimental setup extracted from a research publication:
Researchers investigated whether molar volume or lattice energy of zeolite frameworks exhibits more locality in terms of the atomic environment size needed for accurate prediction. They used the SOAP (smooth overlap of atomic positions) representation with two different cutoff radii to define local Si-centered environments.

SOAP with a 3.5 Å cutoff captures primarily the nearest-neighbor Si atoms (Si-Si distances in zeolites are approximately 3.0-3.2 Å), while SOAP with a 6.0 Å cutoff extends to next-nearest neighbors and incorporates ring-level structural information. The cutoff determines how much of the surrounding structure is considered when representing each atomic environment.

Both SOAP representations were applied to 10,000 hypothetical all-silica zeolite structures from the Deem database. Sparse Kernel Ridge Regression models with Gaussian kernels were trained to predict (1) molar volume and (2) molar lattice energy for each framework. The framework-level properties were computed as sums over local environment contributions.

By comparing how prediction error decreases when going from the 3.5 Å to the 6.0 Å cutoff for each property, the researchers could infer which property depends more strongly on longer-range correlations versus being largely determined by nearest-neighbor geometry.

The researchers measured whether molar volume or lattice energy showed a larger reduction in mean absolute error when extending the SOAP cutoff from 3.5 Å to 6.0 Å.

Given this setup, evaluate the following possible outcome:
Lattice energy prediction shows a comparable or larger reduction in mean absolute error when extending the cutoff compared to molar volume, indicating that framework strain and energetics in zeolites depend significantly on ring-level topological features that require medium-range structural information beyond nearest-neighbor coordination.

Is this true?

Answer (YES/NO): NO